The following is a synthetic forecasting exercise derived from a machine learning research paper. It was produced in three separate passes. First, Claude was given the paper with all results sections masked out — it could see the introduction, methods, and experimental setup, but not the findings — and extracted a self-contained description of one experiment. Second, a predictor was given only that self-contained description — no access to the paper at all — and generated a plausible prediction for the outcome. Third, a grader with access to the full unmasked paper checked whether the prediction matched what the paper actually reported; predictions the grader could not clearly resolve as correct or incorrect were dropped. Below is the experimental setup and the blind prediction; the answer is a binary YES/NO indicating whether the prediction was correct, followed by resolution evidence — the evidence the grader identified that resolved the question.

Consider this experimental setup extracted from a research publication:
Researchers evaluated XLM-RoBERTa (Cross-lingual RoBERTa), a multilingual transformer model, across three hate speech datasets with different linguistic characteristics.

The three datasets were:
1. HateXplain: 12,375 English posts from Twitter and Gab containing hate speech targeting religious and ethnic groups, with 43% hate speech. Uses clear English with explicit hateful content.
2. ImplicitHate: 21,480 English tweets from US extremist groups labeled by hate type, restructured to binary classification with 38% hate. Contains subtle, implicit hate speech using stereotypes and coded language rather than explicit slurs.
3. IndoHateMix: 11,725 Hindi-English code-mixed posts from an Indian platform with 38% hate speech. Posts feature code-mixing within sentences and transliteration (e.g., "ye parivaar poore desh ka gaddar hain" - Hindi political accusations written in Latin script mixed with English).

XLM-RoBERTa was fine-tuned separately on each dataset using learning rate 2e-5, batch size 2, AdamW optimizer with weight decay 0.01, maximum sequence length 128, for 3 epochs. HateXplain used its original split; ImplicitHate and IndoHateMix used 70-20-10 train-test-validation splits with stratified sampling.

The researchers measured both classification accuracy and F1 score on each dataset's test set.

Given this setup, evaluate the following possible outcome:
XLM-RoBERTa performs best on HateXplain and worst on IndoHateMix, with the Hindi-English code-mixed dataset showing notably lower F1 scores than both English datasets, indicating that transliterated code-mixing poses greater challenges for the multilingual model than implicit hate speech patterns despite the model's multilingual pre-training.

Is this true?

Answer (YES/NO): YES